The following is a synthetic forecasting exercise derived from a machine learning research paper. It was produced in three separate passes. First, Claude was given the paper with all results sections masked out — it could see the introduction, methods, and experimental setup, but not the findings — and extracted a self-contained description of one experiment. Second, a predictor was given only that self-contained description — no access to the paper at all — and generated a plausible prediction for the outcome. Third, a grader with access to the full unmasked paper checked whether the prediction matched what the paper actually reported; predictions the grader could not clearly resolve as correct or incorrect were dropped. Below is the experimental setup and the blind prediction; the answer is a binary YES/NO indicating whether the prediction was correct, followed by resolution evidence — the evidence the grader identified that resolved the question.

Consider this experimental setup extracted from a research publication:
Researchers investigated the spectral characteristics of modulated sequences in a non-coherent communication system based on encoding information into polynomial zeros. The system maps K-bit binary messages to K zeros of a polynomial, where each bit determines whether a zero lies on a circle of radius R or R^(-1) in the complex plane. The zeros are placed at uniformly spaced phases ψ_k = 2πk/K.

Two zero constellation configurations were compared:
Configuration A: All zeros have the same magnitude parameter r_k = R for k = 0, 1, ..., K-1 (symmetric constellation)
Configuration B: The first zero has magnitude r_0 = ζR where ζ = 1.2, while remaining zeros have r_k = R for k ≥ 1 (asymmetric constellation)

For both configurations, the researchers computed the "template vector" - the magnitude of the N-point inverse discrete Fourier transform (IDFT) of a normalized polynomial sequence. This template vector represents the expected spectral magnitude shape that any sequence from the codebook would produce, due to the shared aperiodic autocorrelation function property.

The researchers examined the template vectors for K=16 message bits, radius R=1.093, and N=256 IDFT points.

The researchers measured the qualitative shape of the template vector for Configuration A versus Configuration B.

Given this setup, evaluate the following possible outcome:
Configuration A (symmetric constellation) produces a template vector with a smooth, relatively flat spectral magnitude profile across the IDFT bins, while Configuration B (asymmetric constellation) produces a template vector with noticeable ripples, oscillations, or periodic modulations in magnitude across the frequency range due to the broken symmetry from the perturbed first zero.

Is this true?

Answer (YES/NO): NO